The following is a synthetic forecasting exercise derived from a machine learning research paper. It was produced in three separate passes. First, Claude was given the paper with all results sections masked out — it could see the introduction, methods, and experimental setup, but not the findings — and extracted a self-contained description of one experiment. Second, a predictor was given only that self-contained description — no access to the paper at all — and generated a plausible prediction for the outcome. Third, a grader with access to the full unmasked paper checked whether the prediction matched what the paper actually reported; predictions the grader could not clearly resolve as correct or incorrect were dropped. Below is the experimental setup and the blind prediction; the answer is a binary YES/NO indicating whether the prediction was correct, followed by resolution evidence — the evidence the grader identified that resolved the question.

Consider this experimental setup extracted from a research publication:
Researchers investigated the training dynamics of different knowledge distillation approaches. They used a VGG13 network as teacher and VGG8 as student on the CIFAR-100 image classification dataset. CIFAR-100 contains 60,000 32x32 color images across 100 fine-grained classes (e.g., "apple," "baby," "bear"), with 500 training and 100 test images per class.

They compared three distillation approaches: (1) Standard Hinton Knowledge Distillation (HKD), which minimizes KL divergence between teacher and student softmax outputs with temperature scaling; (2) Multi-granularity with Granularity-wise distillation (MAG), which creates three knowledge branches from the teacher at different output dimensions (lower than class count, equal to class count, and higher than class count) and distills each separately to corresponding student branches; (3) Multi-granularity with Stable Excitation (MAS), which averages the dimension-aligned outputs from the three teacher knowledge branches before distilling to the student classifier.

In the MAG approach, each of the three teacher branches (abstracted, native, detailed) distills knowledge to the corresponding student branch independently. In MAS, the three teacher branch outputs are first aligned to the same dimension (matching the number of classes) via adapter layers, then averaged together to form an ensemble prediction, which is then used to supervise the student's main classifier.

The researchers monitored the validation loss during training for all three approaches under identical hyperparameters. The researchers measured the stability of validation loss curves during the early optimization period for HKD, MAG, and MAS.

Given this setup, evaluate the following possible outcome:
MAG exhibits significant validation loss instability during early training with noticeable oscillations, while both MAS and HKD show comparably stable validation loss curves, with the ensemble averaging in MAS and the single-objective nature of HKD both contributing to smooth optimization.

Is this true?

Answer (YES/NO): NO